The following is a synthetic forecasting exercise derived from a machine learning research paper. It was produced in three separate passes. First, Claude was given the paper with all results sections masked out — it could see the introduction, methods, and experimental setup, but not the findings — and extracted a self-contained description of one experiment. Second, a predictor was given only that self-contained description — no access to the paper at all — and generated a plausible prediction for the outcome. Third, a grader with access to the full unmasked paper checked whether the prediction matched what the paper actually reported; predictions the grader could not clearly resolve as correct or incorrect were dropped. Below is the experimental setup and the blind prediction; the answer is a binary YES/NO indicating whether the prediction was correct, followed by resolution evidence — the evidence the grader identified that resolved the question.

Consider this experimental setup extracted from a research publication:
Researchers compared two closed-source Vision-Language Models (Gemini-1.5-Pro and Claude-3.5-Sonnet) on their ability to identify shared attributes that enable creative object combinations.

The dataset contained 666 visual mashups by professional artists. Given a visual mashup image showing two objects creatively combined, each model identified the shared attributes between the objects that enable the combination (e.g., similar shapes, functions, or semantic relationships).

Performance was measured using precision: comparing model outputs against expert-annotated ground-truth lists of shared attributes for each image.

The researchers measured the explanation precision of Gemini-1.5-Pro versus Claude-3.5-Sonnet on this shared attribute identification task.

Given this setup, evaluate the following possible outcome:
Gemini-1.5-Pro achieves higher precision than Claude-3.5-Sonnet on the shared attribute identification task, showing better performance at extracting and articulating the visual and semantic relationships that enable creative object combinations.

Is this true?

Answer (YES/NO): NO